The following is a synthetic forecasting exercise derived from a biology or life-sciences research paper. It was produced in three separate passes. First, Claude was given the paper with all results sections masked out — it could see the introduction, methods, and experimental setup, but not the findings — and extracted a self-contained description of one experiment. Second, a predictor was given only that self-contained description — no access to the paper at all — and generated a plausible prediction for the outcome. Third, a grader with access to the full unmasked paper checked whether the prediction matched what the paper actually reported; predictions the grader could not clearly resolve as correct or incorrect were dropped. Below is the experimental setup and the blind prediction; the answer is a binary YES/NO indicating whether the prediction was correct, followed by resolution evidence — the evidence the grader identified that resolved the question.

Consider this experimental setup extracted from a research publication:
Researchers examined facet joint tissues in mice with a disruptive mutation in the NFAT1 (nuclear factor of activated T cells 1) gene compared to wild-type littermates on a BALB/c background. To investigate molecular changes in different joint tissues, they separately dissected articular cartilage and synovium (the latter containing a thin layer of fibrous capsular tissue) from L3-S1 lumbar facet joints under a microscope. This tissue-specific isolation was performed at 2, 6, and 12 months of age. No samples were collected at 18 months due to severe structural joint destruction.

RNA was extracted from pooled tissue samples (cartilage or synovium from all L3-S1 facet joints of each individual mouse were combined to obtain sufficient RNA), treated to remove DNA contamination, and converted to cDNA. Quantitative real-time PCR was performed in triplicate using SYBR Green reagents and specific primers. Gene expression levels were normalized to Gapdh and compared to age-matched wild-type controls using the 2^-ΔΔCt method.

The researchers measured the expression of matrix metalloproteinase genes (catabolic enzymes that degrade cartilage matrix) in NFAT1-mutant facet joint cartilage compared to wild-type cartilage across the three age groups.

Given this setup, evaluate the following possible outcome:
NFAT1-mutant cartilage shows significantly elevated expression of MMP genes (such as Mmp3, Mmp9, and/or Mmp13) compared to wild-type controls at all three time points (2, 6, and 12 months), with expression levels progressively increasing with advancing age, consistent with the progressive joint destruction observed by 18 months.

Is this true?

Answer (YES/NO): NO